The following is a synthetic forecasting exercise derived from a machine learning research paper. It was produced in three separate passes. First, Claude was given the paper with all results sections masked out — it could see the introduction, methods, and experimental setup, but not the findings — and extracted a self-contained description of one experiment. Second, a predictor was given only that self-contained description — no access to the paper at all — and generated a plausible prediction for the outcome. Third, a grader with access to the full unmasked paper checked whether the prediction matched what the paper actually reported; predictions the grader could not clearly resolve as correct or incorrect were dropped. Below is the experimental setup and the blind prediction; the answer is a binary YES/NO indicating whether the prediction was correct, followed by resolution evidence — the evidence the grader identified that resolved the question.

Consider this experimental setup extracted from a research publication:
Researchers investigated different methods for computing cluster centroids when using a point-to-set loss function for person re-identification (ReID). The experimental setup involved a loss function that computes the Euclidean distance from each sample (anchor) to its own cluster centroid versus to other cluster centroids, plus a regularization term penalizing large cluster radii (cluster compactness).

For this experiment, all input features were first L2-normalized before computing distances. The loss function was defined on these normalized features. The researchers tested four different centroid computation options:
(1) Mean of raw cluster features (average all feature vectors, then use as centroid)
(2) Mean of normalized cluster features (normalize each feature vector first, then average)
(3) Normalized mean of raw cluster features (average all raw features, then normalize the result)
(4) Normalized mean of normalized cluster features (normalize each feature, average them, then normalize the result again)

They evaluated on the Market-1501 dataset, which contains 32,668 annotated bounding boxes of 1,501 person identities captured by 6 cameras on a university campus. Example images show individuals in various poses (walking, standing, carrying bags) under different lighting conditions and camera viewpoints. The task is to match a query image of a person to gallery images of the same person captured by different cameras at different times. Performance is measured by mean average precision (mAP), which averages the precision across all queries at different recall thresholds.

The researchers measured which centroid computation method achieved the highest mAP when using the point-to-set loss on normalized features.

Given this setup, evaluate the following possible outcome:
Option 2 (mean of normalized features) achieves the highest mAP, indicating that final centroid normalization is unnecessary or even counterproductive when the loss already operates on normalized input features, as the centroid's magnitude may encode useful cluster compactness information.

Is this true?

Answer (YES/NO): NO